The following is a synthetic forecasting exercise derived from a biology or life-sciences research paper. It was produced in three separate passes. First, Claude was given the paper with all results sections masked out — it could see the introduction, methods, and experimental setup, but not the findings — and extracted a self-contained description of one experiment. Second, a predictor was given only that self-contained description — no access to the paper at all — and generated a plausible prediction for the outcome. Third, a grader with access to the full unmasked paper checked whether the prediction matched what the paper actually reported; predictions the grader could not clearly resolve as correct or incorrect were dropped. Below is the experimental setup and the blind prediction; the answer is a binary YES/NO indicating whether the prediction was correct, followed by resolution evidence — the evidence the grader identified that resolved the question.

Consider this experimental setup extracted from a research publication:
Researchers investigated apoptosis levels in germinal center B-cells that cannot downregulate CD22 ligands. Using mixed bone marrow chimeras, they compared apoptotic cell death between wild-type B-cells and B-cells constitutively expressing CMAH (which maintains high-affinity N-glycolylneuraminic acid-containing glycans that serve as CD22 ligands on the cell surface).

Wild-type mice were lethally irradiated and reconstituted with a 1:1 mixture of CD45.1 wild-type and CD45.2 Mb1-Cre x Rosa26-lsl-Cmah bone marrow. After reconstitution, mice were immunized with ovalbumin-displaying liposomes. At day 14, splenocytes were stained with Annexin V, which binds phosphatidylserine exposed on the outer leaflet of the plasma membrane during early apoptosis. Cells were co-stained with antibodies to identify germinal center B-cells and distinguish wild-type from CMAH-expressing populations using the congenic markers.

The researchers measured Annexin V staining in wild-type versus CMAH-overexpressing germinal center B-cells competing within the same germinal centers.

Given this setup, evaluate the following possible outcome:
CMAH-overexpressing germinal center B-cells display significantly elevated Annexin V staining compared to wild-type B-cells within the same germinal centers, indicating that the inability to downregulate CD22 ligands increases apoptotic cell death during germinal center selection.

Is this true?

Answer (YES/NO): NO